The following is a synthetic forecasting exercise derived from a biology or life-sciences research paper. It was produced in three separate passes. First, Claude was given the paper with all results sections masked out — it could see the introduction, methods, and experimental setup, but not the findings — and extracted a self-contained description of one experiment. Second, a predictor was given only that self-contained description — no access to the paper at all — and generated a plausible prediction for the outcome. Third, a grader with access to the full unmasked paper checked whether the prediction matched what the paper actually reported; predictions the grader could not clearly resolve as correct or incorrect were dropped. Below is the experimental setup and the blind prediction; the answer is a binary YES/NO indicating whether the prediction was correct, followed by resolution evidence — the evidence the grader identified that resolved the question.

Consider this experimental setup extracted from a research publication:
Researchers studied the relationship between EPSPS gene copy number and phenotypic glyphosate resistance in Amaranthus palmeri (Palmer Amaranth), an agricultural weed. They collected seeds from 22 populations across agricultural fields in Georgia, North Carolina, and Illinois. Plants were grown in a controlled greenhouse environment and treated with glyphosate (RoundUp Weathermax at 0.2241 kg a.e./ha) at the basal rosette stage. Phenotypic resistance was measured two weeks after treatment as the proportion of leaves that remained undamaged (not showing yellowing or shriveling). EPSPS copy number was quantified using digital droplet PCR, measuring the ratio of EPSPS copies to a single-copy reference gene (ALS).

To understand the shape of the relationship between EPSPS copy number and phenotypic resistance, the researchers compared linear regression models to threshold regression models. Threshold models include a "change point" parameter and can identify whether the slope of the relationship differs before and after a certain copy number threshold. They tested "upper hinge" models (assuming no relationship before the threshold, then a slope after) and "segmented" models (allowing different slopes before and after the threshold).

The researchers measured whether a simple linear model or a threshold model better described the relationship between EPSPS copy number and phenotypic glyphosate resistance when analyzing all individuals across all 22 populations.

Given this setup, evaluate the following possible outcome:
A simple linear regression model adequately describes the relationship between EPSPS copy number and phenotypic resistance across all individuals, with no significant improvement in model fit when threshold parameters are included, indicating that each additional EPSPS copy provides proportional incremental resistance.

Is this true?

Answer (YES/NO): NO